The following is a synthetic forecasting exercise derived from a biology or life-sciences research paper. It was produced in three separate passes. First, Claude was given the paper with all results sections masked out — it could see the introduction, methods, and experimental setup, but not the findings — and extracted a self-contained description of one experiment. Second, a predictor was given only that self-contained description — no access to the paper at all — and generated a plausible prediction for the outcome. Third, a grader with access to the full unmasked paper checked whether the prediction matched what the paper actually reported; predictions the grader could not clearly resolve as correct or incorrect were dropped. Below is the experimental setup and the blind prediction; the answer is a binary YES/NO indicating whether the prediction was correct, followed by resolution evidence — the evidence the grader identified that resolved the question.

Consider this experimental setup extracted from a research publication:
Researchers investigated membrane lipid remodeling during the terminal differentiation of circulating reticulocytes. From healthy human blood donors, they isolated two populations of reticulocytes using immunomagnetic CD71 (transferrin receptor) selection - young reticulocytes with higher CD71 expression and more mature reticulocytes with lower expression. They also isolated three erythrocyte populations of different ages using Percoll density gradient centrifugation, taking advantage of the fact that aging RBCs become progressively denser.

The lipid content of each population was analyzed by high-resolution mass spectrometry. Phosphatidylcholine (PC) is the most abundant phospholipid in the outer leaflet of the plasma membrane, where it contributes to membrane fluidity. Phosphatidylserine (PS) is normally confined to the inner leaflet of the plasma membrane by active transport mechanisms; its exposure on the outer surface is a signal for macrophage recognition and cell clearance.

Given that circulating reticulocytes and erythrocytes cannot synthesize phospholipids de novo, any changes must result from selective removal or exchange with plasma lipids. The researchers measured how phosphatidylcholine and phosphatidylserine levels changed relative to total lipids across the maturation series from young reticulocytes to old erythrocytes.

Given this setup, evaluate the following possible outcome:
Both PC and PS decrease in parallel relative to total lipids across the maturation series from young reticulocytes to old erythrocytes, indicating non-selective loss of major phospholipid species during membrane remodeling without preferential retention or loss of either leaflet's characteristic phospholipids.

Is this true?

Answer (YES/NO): NO